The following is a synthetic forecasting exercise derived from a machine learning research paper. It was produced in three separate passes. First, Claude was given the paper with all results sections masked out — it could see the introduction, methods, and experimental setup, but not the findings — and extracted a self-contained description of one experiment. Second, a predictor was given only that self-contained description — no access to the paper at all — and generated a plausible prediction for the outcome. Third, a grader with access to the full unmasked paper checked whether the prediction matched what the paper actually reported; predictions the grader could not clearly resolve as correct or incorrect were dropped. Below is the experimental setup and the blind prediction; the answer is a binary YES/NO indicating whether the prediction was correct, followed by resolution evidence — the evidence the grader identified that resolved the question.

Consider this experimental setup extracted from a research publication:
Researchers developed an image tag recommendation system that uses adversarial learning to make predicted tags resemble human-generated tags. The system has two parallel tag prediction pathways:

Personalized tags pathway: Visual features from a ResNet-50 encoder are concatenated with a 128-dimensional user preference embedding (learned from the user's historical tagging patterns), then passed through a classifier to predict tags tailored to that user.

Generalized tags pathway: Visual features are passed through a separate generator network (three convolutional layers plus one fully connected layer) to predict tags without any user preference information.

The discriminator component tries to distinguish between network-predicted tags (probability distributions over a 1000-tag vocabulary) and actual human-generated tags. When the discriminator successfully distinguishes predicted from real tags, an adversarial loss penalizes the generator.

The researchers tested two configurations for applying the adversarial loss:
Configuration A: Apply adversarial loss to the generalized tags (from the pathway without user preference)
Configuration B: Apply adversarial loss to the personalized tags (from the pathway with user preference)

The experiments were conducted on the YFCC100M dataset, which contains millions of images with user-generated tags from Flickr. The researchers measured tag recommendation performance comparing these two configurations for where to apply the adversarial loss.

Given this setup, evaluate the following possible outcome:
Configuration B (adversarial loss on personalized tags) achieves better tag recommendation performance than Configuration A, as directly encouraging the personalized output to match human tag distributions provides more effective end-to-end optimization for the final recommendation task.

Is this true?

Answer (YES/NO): NO